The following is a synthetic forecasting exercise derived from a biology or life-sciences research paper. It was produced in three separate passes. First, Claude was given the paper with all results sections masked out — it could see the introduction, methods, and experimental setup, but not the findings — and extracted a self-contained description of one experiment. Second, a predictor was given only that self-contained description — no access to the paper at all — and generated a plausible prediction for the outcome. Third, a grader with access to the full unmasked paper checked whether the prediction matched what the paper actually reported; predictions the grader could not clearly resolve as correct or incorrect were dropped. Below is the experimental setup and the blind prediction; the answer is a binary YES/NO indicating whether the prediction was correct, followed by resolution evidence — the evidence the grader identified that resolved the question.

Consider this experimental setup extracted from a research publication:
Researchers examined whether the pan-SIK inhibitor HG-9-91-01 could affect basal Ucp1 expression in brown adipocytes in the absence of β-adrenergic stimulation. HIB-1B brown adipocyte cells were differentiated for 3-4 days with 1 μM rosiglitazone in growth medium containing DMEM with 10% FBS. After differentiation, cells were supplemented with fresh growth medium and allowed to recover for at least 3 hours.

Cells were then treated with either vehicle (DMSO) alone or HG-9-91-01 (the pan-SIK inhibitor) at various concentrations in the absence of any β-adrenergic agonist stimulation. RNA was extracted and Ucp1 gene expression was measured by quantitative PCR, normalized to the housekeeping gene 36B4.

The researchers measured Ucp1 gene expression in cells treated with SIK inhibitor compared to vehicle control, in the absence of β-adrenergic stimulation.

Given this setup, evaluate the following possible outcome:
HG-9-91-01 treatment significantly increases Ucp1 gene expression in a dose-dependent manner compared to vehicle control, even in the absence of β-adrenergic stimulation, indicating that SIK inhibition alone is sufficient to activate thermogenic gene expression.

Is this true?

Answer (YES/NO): YES